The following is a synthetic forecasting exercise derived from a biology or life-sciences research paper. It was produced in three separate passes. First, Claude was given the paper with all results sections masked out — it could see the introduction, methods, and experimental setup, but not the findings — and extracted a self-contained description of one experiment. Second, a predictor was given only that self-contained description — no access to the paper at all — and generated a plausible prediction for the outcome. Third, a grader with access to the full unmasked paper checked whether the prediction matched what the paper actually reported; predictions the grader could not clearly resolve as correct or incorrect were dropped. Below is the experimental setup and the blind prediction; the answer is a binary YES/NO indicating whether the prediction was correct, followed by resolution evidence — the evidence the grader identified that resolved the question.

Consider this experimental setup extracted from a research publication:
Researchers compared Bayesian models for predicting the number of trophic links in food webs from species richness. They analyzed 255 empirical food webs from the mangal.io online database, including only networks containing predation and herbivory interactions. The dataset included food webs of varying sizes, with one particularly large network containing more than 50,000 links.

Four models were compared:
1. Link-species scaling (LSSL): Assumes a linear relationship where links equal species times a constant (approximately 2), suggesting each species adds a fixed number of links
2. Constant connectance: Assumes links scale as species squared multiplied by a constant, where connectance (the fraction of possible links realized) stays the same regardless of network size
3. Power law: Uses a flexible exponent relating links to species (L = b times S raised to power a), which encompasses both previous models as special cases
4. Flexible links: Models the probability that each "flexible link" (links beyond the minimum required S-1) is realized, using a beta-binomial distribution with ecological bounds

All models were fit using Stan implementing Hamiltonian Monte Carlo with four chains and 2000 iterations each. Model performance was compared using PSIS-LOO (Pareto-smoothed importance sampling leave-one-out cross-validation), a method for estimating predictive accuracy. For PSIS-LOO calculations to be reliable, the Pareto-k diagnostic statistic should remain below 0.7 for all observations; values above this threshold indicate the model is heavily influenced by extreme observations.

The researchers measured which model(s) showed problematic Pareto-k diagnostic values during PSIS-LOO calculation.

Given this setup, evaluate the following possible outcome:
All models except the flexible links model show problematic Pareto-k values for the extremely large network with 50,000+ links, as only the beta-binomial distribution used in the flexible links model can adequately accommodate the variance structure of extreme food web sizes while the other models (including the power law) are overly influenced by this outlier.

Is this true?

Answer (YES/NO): NO